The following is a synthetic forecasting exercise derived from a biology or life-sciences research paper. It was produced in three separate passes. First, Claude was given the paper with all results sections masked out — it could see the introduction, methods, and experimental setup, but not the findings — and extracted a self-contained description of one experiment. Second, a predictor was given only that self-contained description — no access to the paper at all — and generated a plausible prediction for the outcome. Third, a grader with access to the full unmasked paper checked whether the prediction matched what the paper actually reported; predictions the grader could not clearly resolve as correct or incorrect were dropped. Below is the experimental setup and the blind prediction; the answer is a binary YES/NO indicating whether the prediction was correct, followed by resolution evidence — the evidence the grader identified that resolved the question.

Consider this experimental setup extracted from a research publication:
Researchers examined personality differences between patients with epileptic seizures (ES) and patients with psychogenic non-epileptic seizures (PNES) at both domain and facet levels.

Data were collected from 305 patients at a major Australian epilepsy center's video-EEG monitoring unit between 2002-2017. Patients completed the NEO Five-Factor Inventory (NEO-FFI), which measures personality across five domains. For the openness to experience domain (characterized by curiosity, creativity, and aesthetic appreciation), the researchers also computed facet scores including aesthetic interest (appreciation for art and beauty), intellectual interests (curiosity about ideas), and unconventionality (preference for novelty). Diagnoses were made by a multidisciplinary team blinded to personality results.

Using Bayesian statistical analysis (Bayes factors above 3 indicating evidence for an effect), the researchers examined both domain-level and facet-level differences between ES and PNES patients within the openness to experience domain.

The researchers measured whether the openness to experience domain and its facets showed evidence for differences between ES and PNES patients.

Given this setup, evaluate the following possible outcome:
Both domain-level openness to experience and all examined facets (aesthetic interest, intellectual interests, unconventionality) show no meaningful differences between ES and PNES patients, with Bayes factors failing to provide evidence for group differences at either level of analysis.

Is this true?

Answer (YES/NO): NO